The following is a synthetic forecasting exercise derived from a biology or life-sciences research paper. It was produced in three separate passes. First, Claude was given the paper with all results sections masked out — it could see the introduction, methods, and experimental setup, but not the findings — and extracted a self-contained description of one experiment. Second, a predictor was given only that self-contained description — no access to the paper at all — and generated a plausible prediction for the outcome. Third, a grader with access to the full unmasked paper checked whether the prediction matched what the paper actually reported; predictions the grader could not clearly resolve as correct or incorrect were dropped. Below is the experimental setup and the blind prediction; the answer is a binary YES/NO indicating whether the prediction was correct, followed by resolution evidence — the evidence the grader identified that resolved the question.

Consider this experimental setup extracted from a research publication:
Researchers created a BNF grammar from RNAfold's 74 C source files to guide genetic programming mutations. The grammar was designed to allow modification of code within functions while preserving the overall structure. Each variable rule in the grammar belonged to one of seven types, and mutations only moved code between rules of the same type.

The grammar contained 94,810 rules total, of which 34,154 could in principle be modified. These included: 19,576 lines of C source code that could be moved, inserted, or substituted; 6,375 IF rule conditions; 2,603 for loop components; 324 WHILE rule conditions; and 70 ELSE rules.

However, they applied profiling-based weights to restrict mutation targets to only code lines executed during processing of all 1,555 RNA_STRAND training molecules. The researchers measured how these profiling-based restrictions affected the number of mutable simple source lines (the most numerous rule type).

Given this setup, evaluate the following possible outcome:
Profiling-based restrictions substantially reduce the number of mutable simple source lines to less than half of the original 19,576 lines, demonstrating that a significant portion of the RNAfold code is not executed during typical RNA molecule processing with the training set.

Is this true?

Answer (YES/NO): YES